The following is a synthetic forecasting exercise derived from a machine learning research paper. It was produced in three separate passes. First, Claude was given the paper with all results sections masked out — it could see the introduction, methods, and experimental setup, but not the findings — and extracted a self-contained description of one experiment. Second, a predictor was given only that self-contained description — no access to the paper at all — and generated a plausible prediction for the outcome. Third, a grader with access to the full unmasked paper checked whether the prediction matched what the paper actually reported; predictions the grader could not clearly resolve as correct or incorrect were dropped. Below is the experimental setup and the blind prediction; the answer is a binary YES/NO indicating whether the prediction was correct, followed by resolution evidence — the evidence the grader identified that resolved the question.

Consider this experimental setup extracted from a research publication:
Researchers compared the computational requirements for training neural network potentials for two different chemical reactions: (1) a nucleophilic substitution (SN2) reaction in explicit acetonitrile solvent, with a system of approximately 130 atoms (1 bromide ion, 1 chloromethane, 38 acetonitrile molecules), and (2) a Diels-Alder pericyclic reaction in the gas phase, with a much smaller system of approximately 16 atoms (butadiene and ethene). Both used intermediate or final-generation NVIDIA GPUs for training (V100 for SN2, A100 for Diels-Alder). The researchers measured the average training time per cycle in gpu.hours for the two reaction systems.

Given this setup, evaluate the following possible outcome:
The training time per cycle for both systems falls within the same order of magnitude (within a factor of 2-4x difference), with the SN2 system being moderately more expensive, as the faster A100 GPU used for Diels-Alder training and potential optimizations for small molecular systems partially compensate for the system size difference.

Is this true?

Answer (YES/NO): NO